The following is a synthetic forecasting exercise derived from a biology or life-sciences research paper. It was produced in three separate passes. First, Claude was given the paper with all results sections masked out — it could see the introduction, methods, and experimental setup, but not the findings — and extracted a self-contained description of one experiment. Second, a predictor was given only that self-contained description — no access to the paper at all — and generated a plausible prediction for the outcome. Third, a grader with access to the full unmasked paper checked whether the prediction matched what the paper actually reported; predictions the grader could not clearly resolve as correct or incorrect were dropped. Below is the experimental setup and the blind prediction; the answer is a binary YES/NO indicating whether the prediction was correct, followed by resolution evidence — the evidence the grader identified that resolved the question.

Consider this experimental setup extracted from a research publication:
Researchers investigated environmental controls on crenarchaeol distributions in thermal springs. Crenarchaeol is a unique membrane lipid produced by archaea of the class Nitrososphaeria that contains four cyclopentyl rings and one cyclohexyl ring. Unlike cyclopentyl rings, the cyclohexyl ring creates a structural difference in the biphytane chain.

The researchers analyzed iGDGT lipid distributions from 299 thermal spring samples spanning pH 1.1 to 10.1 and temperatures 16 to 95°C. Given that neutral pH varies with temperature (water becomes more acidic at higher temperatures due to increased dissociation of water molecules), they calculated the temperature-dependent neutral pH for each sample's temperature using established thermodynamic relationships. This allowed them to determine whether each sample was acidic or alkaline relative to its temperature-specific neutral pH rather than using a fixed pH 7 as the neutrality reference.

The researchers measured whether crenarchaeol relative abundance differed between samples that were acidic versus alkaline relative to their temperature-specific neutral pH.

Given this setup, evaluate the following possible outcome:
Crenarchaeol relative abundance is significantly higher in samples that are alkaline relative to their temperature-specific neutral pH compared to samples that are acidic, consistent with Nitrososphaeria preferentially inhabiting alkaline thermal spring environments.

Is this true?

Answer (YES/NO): YES